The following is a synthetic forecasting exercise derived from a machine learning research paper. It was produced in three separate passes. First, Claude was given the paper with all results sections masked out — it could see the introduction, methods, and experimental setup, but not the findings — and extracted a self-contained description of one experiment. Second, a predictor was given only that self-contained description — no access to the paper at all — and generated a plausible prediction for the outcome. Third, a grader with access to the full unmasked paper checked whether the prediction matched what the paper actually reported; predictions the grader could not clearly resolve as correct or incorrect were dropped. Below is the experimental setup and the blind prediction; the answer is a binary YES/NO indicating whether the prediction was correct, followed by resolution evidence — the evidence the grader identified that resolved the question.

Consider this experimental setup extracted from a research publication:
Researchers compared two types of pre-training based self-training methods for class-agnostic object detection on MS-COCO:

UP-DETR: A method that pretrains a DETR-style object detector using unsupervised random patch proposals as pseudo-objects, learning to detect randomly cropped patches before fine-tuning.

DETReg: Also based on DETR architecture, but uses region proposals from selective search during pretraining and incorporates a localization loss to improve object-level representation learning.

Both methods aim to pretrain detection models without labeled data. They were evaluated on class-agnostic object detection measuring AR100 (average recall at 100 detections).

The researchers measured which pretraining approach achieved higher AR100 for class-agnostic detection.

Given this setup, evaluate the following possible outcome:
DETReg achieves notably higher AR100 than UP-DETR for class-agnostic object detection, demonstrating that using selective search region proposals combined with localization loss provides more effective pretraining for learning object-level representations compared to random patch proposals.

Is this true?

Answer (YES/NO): YES